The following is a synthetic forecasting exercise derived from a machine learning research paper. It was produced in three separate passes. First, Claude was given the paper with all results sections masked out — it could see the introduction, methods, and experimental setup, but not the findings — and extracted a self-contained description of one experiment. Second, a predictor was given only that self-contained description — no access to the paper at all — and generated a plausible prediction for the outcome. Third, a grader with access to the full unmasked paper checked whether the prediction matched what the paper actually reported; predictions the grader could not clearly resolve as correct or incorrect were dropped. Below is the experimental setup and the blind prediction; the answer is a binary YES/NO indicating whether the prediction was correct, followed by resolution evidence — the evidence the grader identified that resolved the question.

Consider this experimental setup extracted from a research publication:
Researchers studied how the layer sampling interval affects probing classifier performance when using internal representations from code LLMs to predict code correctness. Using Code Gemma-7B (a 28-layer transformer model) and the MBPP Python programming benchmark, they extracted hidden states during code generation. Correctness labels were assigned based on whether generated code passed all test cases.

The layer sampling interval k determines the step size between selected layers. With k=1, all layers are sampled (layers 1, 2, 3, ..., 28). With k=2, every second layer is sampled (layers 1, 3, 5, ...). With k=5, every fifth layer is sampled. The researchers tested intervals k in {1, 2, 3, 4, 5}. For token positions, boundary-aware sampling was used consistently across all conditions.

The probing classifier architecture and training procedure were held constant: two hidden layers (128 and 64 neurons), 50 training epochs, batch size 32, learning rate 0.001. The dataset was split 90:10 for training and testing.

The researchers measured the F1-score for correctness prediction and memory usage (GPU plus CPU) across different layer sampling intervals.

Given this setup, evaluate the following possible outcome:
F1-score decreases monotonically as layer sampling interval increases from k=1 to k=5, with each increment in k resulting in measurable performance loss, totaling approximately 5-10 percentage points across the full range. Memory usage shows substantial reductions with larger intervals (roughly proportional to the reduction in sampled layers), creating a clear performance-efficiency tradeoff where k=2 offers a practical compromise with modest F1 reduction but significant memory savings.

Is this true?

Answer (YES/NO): NO